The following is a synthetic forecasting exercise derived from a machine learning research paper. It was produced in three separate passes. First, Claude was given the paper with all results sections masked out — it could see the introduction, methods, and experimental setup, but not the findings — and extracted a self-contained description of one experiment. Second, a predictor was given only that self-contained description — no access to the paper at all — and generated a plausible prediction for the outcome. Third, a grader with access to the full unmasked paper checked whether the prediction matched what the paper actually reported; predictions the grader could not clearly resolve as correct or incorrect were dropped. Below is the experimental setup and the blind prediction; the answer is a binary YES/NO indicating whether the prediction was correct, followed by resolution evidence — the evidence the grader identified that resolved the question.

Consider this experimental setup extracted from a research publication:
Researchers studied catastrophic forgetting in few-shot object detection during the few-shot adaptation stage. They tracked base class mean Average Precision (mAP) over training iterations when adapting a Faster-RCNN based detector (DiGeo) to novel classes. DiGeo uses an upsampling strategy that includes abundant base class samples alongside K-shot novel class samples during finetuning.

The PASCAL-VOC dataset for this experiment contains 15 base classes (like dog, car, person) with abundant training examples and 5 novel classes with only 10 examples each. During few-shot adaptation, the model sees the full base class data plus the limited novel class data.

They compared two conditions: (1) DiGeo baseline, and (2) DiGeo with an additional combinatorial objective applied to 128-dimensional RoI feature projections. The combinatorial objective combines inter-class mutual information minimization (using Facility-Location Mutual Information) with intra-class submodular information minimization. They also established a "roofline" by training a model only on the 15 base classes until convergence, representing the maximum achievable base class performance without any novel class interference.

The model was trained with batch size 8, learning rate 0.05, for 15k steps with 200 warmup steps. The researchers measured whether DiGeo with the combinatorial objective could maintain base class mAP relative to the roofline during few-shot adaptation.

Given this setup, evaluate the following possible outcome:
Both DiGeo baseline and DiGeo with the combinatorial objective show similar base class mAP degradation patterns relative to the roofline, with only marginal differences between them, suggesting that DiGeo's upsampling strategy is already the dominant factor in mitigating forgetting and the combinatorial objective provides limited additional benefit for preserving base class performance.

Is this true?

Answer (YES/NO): NO